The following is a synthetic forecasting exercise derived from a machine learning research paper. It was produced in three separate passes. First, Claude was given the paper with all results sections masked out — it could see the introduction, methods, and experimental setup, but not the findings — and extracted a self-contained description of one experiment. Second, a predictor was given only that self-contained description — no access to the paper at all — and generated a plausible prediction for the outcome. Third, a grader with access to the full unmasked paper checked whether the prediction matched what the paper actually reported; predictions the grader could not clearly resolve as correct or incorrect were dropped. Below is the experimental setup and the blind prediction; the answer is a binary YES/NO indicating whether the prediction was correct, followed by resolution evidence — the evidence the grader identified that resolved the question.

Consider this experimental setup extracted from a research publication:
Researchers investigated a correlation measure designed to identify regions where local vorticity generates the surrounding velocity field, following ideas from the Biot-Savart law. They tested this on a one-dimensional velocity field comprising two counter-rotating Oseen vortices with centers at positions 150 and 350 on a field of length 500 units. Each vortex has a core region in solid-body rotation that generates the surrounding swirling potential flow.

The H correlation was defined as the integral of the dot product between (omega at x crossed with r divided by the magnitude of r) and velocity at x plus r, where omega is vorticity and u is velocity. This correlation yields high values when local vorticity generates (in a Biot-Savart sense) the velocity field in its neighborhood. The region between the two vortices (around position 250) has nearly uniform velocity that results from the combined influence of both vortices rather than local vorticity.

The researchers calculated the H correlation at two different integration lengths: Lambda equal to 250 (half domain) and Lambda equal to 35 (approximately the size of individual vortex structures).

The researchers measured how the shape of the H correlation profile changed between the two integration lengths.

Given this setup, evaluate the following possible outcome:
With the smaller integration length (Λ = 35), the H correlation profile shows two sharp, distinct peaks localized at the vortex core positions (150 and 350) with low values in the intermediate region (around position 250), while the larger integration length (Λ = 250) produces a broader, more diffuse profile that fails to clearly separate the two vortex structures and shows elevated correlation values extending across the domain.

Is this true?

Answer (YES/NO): NO